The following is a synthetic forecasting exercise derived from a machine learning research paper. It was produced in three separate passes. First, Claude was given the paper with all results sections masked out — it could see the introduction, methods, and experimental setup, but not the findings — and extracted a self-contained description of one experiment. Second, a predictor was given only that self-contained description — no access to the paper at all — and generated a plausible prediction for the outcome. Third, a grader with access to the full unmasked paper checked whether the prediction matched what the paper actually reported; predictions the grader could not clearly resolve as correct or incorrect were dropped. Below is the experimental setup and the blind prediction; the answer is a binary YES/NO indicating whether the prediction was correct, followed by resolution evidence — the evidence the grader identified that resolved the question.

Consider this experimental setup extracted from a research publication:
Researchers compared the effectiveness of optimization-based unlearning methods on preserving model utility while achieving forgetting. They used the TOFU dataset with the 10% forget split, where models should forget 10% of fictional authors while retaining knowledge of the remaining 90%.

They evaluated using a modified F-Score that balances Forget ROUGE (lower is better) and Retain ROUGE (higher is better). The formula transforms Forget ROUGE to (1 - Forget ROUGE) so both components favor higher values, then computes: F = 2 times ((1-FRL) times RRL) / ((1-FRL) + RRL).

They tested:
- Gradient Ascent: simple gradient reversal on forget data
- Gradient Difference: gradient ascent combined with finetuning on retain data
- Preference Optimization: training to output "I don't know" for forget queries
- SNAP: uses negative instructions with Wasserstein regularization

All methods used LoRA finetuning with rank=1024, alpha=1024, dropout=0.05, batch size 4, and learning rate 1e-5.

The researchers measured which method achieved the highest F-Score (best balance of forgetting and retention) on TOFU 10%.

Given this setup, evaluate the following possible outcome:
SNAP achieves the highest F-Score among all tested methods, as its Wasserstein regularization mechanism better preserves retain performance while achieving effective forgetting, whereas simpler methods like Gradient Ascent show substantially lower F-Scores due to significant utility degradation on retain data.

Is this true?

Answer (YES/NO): NO